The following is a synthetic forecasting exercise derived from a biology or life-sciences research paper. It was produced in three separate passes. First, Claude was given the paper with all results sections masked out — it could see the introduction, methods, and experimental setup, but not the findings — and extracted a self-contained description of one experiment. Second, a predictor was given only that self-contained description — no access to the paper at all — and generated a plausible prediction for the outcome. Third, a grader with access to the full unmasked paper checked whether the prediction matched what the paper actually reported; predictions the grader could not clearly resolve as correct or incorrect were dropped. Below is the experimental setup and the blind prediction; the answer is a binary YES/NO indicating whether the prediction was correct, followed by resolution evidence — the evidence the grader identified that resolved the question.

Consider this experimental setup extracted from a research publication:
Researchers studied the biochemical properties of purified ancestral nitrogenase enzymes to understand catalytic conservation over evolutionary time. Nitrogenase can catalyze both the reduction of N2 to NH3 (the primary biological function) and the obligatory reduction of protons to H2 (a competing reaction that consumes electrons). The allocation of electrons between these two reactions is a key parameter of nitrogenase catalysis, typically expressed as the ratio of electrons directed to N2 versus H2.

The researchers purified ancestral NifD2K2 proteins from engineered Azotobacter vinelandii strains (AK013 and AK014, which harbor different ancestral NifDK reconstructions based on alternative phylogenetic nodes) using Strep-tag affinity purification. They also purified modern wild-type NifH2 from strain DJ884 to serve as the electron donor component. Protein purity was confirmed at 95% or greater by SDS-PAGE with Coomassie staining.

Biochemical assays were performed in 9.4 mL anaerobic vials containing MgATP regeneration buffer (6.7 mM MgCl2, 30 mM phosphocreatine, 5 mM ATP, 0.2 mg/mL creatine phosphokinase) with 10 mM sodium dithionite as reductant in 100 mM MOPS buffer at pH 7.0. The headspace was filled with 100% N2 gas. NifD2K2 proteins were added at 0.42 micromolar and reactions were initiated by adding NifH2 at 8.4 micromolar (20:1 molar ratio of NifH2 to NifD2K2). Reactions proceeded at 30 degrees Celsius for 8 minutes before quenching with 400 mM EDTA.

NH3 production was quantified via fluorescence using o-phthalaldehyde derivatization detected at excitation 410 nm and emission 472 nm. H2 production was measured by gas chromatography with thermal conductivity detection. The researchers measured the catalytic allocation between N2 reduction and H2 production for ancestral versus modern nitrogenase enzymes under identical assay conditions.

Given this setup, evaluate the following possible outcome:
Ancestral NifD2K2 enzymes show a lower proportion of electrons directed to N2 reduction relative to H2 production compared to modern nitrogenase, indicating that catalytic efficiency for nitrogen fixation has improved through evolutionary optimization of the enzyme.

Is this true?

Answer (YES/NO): NO